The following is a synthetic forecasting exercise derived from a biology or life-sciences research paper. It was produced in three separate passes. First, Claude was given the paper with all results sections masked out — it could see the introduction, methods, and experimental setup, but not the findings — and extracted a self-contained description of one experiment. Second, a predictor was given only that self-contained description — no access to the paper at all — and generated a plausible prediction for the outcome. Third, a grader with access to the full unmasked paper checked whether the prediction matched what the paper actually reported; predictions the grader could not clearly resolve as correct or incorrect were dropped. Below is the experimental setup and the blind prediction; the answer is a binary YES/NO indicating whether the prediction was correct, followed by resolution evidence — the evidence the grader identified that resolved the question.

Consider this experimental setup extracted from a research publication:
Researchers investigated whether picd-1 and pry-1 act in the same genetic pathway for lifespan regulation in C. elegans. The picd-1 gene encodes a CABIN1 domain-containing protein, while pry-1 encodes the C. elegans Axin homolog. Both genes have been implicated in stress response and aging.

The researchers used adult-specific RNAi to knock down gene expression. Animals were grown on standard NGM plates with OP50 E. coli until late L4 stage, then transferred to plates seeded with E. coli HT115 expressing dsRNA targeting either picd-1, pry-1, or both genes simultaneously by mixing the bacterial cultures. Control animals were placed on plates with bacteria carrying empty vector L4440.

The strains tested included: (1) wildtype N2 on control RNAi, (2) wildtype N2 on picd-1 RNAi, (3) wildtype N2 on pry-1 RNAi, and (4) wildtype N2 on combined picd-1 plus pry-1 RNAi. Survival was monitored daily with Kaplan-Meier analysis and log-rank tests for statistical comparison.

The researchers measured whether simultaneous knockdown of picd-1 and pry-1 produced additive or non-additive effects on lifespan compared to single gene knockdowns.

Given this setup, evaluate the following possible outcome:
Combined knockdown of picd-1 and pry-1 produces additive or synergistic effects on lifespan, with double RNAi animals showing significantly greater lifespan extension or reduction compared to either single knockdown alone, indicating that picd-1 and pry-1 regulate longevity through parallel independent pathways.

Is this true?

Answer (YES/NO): NO